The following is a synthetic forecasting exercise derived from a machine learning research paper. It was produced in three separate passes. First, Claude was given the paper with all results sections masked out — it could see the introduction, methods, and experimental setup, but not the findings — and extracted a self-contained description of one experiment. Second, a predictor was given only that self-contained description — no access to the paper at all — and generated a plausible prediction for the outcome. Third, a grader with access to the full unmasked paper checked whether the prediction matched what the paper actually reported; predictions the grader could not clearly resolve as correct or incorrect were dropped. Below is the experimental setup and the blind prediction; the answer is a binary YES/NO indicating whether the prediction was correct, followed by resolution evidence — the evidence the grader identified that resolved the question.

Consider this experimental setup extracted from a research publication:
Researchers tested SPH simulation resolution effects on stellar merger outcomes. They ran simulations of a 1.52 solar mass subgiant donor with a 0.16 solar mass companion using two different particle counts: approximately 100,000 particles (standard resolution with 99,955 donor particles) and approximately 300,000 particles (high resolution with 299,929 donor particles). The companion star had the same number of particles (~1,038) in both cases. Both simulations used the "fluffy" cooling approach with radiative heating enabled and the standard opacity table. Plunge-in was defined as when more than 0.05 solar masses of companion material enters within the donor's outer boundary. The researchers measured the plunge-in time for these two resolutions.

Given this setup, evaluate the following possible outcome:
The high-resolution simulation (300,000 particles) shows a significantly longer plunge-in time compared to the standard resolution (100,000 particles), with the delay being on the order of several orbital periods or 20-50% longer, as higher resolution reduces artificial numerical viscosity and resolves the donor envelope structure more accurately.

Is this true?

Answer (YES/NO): YES